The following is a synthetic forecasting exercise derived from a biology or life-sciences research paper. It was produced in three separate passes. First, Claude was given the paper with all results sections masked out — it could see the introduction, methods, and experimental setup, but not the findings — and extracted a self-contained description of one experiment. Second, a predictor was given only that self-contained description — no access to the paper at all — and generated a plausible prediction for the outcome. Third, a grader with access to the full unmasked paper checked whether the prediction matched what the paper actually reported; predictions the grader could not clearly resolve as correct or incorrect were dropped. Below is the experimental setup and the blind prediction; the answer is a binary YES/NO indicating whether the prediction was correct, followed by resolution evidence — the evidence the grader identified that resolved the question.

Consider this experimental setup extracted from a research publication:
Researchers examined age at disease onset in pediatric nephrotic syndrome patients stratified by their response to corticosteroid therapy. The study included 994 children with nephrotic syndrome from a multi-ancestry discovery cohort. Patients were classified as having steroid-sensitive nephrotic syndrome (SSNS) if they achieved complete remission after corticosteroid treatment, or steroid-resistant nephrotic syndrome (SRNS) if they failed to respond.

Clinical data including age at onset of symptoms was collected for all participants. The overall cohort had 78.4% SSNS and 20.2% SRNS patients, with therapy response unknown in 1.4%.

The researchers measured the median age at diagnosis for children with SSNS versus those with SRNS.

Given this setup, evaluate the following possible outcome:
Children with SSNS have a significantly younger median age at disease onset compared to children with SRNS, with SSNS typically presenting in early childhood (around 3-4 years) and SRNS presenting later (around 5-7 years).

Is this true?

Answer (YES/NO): YES